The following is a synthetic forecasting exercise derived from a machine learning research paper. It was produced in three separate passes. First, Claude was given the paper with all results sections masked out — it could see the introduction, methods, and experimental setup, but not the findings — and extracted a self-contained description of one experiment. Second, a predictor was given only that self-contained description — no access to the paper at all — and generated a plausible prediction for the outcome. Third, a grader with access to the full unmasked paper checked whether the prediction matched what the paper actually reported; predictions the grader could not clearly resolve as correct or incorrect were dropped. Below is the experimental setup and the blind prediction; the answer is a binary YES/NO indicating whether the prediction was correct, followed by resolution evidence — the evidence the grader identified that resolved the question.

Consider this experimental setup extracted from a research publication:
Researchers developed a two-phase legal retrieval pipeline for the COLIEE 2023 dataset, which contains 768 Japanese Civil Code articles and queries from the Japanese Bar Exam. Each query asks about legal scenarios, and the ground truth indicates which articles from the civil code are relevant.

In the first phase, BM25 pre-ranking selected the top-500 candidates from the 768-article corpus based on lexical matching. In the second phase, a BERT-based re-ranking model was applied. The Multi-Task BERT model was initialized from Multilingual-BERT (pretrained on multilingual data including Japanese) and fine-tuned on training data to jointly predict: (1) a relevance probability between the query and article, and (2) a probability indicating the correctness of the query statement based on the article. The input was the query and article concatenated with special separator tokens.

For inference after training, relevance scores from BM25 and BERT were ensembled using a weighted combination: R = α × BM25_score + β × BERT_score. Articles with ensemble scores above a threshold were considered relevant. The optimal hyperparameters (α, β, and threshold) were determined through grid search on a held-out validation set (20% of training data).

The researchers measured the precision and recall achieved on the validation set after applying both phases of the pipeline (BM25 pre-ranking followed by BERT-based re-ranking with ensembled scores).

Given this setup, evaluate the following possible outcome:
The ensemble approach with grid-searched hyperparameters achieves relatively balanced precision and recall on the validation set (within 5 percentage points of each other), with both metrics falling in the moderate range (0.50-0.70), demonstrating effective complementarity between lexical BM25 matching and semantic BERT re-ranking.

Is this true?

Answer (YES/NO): NO